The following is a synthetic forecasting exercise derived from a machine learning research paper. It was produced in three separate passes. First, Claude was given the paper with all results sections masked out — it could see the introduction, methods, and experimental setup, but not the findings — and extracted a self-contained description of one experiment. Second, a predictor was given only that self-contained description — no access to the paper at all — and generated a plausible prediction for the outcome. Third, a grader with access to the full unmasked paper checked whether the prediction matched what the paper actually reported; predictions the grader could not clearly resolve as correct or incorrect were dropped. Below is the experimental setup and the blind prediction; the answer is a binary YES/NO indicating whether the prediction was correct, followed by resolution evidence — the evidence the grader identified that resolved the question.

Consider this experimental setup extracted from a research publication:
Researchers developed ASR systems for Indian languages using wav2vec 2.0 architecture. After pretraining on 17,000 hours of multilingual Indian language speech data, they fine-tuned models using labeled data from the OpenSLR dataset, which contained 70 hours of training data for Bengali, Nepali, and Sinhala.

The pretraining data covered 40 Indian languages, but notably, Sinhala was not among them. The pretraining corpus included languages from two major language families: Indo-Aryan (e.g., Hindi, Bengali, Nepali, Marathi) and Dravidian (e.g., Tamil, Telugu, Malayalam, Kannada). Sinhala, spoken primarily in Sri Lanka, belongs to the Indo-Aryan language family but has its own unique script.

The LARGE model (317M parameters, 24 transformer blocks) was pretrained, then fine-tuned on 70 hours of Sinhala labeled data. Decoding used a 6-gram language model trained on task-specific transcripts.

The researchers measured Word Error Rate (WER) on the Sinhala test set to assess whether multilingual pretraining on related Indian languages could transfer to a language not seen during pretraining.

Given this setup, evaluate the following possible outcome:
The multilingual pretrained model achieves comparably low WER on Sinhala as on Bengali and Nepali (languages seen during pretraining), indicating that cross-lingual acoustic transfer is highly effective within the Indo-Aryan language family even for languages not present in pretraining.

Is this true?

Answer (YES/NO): NO